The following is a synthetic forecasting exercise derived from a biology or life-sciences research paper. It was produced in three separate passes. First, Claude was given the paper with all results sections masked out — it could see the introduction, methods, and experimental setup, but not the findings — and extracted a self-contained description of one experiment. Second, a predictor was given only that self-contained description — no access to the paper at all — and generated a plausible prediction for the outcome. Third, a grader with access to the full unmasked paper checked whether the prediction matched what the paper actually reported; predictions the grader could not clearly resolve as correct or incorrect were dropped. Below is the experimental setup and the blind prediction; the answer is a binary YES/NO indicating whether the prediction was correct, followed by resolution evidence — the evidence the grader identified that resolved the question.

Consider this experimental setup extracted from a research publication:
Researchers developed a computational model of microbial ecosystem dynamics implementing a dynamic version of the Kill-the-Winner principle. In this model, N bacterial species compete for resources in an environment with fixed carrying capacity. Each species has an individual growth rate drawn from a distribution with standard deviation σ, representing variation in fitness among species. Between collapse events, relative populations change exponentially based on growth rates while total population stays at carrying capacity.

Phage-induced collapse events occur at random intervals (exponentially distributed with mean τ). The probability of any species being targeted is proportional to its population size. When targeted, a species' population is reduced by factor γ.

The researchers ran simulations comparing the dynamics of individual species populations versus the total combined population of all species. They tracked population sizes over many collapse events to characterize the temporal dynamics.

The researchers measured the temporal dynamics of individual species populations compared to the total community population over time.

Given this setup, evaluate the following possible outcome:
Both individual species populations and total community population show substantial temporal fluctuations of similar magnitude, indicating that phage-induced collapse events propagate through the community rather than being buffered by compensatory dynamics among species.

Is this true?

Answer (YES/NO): NO